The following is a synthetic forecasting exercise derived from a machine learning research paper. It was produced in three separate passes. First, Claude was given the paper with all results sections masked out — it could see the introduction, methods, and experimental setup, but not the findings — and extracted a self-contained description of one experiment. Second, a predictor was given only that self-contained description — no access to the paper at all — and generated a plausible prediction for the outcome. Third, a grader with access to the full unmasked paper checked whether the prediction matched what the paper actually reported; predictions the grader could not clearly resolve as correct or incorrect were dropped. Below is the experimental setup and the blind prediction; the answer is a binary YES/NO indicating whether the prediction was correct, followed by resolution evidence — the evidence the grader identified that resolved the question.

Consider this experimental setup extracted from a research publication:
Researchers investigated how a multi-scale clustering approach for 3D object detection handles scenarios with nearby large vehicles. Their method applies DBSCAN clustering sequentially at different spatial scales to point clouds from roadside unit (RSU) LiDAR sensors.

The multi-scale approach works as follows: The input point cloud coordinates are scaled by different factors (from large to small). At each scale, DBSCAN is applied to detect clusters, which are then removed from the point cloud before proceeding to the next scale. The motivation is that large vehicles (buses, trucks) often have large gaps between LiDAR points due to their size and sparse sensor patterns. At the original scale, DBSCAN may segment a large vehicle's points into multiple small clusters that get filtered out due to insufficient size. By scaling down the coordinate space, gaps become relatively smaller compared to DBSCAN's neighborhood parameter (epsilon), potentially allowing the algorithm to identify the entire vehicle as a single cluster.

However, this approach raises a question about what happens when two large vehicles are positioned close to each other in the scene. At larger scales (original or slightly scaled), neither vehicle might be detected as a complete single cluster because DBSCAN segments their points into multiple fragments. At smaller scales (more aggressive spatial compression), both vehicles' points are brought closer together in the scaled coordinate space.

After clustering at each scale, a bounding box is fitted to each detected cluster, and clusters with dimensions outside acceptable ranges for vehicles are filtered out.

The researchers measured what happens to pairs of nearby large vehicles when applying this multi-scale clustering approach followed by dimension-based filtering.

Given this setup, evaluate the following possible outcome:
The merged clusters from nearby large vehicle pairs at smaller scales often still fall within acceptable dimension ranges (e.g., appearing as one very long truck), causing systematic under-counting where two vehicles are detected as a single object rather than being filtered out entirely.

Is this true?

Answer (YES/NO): NO